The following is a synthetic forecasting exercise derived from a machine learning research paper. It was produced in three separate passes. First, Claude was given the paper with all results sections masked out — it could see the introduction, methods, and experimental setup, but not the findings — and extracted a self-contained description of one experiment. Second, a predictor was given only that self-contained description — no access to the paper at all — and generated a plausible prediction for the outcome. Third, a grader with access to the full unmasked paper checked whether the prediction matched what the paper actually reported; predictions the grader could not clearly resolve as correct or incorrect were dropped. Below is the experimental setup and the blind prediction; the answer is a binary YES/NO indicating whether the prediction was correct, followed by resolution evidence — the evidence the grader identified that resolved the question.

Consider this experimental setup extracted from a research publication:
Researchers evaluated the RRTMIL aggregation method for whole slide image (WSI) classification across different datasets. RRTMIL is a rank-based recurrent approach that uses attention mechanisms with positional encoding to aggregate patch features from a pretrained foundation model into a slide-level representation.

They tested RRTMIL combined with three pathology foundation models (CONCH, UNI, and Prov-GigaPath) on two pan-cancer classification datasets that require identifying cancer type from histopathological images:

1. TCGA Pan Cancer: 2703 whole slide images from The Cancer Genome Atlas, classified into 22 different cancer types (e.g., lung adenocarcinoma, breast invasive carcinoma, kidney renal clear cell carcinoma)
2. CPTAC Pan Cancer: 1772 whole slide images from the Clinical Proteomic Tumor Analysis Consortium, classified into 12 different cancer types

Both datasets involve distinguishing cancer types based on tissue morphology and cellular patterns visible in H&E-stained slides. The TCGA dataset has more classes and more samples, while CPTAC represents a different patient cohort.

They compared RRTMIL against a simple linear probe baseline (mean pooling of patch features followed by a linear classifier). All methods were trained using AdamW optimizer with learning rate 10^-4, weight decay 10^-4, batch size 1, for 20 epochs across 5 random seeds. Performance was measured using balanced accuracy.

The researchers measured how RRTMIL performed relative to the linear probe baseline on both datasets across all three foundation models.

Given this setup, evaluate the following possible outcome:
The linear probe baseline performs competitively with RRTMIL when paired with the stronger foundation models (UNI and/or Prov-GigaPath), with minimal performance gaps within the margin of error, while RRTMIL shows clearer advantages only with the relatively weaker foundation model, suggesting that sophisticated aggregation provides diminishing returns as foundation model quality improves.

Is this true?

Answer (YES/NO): NO